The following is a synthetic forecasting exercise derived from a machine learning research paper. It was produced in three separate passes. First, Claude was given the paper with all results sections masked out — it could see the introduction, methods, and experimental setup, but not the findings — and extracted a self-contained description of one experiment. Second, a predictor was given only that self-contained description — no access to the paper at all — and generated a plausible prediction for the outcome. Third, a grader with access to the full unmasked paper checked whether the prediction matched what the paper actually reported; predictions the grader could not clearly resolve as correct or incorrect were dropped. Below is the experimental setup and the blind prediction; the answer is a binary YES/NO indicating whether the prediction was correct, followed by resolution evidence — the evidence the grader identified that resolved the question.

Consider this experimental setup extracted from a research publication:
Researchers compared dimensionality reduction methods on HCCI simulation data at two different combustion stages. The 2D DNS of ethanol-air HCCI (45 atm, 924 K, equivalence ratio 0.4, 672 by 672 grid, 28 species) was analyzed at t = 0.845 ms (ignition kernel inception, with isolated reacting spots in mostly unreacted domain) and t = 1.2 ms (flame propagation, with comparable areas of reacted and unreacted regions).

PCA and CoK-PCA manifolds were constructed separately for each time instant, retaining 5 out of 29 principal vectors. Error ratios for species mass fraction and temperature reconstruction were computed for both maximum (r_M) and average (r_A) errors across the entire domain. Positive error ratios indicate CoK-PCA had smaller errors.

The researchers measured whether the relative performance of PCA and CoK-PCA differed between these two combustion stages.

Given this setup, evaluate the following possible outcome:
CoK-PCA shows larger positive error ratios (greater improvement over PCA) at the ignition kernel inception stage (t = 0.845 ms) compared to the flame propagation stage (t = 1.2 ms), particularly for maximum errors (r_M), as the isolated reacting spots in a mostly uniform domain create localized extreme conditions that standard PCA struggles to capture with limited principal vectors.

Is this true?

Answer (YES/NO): YES